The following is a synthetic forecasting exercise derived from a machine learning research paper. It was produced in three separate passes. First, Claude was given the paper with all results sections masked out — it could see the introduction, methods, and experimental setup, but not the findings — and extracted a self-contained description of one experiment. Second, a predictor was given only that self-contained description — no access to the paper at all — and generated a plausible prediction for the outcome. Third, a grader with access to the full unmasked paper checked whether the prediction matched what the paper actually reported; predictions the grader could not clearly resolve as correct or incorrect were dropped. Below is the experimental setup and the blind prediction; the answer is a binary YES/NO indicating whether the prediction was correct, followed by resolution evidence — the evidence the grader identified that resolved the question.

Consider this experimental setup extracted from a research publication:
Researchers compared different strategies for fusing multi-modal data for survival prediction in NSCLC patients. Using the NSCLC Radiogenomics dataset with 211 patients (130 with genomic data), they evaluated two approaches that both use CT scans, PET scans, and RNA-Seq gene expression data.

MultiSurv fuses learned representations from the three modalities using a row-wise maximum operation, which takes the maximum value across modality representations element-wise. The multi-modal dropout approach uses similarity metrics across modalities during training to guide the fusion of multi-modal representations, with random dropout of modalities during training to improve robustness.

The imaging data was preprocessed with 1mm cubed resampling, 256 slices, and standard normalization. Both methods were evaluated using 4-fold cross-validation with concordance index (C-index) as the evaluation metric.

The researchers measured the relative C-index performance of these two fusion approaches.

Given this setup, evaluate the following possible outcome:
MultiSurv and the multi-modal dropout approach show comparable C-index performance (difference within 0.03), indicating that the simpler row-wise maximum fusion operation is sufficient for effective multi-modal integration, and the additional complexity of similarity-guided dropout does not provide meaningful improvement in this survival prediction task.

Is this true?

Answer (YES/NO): YES